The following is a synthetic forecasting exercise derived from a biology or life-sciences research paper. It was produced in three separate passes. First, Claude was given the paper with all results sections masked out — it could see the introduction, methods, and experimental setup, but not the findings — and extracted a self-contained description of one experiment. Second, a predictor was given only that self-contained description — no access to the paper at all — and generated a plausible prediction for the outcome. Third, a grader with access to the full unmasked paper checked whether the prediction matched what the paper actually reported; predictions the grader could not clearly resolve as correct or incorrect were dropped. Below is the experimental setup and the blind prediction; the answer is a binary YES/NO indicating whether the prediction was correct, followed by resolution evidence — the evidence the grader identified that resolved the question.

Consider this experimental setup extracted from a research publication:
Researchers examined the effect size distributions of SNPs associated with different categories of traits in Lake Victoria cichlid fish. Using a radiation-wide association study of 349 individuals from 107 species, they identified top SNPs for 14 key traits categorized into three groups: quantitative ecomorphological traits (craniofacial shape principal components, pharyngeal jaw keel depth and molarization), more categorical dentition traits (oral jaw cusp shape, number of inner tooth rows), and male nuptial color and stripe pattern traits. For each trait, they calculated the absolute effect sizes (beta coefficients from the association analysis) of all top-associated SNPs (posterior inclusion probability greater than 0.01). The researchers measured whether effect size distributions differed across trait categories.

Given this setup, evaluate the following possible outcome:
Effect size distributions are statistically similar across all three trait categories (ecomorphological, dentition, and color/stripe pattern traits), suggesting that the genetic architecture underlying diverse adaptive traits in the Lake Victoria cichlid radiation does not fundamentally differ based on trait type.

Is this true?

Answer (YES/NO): NO